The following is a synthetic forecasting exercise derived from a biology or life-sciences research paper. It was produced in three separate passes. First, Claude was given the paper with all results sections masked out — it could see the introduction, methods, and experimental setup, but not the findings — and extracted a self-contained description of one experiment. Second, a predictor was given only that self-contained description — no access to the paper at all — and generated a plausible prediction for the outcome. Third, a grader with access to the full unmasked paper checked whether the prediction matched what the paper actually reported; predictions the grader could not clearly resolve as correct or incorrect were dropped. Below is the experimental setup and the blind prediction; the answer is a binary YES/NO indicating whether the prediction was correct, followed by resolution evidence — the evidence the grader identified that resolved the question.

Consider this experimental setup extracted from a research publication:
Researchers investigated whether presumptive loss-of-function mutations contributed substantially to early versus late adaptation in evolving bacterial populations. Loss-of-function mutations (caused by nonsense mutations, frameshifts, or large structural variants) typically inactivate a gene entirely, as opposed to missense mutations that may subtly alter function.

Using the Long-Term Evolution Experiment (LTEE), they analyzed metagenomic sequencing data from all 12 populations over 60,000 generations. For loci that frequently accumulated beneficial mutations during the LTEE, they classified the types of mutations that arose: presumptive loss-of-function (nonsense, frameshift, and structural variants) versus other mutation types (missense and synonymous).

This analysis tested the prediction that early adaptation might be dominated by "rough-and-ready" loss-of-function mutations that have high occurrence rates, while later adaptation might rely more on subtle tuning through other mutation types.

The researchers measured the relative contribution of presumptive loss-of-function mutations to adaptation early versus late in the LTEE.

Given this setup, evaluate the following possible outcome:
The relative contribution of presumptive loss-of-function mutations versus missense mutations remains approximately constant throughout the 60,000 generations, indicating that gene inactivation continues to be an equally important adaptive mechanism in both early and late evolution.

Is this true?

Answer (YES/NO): NO